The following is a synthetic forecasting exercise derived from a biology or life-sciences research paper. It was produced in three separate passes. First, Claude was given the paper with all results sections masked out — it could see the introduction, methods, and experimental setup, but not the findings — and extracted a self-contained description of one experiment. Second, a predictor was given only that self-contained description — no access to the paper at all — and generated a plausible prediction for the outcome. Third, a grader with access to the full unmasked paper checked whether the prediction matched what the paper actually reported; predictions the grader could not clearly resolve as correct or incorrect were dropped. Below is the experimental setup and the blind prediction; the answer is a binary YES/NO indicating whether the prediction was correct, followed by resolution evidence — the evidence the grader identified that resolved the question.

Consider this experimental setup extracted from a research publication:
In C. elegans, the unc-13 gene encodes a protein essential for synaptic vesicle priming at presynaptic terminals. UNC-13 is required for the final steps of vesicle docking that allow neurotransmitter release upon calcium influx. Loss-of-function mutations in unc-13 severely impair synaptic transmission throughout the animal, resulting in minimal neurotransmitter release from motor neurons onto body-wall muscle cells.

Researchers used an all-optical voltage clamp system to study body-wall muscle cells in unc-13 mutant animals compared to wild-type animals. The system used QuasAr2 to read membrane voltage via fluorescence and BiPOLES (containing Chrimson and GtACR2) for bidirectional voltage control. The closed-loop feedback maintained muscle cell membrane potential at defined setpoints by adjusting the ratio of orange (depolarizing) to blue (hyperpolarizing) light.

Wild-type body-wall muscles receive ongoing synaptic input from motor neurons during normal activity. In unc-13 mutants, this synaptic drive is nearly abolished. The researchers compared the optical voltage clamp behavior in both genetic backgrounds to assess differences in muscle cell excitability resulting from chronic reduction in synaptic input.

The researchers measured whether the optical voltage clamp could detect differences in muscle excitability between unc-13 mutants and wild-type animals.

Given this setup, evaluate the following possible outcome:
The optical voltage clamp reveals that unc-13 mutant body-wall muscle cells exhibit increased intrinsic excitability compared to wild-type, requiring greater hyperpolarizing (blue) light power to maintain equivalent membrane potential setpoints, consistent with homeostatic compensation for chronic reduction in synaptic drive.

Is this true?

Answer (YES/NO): NO